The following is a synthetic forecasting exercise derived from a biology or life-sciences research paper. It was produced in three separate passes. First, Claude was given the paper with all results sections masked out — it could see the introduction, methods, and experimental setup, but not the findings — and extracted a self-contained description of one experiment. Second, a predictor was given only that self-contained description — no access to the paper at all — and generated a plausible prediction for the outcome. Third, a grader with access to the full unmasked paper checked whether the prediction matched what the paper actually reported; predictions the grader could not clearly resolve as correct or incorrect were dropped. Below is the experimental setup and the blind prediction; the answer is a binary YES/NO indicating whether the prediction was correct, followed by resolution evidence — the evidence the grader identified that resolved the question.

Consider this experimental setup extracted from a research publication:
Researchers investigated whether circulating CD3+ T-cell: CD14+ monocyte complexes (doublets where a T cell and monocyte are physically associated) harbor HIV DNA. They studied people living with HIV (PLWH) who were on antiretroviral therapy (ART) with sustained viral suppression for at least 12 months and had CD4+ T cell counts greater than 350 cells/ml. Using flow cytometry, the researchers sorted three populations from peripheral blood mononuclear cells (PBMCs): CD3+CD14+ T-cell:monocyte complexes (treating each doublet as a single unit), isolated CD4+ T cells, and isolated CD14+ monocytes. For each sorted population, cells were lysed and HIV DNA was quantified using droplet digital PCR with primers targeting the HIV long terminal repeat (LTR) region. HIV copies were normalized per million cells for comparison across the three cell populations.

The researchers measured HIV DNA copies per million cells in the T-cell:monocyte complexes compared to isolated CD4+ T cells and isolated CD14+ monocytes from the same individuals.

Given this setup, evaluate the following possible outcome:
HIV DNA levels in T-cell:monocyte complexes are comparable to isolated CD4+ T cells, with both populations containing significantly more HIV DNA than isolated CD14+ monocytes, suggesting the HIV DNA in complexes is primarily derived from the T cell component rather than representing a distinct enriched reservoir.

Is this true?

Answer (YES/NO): NO